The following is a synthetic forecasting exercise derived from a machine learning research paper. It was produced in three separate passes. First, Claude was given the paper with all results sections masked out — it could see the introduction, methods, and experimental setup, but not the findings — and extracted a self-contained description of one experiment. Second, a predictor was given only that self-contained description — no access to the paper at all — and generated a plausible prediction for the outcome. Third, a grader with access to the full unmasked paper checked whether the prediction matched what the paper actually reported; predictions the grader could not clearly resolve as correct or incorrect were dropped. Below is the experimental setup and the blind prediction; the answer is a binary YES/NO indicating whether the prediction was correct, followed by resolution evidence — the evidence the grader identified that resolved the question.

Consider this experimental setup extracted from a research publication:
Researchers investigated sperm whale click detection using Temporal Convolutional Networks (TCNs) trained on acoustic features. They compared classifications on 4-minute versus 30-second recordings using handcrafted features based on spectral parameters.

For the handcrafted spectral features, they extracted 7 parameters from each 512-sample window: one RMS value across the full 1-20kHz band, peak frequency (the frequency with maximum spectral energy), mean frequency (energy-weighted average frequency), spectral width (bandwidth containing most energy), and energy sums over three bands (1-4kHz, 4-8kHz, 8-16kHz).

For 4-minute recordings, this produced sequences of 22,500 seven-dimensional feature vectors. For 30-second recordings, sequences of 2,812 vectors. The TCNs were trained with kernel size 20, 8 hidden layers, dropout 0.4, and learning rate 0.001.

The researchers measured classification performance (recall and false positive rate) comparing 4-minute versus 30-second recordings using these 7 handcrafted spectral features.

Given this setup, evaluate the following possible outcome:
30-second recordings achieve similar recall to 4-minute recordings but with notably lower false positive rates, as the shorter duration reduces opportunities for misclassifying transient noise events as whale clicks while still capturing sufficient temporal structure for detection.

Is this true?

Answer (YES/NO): NO